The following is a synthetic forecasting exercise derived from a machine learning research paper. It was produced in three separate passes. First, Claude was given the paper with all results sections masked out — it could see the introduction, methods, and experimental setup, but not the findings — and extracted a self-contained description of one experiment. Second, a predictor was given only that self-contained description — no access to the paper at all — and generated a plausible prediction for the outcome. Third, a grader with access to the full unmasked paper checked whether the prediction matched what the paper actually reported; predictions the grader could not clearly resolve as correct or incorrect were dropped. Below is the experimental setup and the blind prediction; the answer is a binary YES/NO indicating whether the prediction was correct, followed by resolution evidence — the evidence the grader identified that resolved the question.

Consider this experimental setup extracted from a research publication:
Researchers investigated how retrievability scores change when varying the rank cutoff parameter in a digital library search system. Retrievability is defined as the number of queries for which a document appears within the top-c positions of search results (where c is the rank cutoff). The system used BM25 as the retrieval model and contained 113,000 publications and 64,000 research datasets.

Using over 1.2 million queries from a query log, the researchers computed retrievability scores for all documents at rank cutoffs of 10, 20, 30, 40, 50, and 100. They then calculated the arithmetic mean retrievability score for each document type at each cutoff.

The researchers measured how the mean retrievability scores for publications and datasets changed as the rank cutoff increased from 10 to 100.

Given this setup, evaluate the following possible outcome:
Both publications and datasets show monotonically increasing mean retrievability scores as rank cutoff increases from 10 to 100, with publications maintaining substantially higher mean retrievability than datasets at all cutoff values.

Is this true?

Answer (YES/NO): NO